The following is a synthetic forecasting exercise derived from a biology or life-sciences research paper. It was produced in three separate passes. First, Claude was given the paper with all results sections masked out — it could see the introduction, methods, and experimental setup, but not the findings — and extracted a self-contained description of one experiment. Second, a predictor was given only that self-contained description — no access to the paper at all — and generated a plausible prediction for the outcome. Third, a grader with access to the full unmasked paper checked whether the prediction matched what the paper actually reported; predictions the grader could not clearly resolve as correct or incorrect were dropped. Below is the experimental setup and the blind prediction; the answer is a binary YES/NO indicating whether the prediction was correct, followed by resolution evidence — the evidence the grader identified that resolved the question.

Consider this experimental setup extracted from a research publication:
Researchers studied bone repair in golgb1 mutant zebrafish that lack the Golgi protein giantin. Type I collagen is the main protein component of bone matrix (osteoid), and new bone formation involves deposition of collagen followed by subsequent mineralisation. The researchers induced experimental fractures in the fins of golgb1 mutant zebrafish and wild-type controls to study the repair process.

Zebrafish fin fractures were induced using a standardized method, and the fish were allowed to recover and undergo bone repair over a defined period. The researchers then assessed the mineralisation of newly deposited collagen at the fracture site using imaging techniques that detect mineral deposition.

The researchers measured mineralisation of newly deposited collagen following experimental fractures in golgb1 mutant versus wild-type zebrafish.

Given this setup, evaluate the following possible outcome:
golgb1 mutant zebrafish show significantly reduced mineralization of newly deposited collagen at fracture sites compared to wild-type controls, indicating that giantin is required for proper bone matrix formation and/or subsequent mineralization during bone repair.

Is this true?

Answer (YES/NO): NO